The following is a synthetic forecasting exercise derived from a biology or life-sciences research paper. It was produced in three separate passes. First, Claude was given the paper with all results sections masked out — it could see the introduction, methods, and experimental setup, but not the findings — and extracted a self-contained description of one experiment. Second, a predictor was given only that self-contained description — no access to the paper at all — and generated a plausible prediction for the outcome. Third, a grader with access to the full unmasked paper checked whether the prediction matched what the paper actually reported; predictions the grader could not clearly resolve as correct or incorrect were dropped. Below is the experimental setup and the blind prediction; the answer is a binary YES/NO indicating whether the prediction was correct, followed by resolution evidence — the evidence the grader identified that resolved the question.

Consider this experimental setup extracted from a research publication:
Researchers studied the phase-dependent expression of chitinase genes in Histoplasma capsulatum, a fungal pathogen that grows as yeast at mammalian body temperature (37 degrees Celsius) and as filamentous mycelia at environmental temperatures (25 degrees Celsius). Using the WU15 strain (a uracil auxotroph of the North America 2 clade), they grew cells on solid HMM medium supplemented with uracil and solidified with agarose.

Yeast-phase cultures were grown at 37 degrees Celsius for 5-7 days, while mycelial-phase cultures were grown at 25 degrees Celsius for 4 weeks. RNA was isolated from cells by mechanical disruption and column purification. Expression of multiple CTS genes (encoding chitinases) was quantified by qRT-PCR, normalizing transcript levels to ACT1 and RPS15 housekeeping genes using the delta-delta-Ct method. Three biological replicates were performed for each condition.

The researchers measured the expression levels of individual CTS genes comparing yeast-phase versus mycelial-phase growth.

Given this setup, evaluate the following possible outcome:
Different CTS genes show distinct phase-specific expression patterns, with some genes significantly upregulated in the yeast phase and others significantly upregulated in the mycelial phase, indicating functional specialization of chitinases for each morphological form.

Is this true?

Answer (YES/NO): NO